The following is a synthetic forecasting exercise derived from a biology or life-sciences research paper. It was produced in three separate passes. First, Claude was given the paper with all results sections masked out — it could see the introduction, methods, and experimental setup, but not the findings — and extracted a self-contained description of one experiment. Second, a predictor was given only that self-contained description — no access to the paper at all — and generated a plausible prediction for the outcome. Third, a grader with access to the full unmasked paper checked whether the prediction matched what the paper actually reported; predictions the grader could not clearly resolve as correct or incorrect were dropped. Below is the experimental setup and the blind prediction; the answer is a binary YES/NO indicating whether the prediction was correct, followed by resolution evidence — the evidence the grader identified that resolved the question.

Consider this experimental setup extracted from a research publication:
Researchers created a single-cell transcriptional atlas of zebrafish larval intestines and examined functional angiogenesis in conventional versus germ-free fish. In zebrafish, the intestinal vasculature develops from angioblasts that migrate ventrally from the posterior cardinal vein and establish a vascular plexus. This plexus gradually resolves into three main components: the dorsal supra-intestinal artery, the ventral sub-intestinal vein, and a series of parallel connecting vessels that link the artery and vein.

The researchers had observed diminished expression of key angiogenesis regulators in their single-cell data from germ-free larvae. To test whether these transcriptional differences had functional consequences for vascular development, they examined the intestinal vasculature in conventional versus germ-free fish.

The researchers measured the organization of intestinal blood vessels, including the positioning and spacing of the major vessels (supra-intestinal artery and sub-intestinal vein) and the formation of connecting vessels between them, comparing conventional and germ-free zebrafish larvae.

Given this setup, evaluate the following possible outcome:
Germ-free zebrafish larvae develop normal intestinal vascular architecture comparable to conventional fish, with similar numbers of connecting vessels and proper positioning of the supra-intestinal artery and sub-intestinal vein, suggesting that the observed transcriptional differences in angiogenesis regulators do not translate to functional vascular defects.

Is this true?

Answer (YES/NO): NO